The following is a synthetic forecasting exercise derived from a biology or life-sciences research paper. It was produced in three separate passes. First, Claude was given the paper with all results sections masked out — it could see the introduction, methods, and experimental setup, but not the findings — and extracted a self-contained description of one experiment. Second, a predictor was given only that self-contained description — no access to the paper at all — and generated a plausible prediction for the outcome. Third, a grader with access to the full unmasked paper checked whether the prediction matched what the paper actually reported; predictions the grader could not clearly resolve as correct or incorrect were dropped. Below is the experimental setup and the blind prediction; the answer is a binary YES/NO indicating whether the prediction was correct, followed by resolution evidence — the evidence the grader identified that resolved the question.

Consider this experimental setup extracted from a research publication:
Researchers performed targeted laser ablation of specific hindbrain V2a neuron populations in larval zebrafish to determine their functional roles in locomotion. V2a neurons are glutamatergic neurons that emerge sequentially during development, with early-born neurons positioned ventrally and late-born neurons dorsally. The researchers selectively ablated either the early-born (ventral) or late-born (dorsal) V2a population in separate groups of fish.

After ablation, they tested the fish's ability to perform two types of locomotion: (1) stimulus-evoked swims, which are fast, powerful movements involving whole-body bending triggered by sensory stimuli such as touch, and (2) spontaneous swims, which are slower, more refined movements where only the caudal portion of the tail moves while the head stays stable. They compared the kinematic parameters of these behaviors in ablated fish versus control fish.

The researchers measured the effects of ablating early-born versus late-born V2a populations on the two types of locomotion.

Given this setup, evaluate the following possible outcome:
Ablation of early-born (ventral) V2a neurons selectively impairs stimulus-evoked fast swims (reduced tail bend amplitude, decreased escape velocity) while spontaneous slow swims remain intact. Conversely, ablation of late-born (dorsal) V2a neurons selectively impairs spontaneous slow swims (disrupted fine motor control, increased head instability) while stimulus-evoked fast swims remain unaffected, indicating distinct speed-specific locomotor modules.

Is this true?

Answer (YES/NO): NO